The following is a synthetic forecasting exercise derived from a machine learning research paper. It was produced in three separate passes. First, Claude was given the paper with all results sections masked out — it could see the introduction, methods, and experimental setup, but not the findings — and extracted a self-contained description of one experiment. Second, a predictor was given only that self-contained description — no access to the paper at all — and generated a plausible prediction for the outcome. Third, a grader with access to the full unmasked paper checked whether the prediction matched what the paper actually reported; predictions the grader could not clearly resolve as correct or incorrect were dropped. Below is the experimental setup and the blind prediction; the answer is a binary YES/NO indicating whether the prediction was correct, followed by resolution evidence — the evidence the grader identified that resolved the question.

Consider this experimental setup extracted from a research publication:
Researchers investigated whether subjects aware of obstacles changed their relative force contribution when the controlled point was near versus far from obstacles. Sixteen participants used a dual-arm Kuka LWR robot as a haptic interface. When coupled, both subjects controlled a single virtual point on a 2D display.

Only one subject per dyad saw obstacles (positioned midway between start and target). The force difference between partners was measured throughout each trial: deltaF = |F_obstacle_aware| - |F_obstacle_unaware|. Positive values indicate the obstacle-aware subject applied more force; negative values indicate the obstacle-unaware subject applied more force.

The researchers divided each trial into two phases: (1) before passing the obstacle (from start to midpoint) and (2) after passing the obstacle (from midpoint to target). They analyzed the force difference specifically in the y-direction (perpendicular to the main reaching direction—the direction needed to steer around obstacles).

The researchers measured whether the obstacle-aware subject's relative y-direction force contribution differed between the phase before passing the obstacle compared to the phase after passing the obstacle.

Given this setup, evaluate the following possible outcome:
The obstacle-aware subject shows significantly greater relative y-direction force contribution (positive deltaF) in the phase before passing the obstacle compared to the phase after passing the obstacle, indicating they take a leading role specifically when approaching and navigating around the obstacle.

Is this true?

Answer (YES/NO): YES